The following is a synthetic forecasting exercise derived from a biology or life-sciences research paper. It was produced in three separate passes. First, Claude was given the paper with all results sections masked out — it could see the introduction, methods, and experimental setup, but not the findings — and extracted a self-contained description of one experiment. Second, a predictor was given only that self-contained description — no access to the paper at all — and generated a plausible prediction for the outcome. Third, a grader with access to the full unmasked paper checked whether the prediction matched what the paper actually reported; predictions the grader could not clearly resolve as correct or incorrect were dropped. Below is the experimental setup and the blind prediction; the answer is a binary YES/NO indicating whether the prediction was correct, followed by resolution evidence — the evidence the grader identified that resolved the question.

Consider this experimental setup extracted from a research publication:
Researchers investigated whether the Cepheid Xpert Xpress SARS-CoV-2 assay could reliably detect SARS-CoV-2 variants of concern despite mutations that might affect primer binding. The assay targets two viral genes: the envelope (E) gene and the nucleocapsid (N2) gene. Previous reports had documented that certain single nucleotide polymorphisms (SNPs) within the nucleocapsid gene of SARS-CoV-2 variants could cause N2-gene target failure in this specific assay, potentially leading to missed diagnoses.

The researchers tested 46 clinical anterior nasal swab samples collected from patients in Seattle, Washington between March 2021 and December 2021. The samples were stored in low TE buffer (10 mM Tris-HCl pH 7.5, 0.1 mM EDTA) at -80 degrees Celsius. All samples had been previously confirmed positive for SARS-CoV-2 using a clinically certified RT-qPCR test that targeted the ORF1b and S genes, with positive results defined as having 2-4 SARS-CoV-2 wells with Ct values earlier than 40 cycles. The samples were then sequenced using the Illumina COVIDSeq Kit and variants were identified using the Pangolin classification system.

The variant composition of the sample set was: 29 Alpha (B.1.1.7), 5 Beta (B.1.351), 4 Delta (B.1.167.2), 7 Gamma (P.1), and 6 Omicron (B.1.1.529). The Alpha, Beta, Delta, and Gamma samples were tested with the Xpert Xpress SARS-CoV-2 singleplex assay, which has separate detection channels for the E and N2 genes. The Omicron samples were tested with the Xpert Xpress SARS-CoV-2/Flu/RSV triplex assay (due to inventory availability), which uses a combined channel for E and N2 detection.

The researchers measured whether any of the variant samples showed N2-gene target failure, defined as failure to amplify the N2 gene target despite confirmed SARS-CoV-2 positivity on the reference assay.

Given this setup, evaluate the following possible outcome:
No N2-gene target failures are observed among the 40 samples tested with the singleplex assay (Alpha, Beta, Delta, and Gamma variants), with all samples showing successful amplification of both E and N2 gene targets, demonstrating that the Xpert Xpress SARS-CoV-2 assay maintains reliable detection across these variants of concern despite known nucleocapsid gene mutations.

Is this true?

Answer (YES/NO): YES